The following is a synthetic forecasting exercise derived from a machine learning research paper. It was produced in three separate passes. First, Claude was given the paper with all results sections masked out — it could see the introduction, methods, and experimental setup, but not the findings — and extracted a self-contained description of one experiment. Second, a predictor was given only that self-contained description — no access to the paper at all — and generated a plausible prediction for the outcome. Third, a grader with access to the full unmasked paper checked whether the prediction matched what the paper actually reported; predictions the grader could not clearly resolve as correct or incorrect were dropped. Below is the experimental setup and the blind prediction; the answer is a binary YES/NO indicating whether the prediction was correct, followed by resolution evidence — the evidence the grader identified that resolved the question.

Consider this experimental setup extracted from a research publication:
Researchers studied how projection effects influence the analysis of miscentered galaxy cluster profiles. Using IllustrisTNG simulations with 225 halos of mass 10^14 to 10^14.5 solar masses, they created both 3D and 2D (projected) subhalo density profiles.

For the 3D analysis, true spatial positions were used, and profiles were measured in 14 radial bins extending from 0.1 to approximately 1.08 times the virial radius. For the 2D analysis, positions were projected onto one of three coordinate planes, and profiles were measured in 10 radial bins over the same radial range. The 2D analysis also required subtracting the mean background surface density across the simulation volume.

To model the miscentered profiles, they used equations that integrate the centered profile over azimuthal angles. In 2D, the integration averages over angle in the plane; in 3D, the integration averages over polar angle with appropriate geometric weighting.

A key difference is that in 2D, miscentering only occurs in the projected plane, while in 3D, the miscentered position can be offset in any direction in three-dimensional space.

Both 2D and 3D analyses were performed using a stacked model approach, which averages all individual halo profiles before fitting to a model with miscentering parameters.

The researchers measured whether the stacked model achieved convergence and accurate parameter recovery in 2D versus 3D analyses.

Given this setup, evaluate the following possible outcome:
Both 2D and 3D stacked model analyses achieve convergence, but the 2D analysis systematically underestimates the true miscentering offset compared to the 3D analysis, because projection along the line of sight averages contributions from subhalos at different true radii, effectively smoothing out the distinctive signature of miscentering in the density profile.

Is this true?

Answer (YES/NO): NO